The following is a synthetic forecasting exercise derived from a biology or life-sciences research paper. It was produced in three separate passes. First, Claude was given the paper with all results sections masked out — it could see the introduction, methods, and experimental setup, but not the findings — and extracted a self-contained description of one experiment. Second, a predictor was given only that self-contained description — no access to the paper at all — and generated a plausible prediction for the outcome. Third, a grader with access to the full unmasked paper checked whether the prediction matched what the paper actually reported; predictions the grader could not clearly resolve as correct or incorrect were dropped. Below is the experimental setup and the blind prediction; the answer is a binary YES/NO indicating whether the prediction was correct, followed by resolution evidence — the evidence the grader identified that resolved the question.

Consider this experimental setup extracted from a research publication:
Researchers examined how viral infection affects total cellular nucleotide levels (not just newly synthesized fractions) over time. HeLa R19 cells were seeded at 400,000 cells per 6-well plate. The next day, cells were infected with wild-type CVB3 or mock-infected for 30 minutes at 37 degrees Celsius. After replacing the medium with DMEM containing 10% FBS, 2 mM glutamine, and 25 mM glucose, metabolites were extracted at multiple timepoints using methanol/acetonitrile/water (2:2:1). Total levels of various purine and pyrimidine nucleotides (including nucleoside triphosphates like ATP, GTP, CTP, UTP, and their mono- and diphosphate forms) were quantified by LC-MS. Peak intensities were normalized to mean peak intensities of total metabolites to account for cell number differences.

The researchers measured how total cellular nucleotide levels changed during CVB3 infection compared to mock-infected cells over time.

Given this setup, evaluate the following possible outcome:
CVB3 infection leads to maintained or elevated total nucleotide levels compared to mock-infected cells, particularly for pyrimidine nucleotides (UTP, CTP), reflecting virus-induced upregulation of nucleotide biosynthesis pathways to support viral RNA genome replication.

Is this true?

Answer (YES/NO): NO